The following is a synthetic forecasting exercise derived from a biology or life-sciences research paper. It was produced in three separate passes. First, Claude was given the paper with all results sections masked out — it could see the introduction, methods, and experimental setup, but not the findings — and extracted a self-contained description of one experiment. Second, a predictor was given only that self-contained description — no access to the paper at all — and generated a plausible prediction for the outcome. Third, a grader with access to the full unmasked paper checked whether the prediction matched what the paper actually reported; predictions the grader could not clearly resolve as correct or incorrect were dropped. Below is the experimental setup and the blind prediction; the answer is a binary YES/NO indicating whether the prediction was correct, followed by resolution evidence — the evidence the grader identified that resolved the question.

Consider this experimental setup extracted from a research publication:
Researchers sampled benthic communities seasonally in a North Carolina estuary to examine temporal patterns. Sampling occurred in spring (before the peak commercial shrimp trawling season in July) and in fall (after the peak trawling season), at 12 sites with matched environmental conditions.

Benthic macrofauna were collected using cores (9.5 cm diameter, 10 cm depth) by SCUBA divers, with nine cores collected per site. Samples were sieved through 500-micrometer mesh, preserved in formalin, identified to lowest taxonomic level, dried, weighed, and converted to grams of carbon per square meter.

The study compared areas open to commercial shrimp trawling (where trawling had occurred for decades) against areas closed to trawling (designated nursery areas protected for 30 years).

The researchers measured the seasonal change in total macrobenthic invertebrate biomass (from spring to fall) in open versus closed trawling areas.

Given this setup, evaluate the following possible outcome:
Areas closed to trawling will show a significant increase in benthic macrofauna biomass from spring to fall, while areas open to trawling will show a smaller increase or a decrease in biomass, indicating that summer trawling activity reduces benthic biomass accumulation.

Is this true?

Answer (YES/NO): NO